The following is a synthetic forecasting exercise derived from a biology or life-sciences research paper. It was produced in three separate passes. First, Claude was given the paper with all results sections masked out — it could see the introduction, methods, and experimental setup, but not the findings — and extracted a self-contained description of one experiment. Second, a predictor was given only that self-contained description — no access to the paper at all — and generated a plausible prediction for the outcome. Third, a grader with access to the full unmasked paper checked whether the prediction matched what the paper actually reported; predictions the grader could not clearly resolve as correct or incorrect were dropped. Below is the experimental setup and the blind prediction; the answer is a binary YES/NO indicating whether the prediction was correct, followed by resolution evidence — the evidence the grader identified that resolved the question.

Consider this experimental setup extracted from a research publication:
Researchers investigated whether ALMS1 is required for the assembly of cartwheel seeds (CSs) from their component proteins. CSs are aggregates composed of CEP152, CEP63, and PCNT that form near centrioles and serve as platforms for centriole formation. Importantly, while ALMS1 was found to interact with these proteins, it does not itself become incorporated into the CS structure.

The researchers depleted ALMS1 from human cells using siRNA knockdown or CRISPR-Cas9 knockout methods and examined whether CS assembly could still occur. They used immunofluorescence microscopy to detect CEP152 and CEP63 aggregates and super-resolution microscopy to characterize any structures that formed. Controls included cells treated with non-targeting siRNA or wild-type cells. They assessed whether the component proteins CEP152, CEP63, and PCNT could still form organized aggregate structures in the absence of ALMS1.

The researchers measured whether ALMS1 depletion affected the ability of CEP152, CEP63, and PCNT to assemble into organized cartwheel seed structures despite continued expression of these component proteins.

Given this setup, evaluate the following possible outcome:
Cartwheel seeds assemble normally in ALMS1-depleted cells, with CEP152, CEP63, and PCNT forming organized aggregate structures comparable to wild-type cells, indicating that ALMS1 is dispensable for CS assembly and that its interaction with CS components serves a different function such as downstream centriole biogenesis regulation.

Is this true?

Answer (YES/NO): NO